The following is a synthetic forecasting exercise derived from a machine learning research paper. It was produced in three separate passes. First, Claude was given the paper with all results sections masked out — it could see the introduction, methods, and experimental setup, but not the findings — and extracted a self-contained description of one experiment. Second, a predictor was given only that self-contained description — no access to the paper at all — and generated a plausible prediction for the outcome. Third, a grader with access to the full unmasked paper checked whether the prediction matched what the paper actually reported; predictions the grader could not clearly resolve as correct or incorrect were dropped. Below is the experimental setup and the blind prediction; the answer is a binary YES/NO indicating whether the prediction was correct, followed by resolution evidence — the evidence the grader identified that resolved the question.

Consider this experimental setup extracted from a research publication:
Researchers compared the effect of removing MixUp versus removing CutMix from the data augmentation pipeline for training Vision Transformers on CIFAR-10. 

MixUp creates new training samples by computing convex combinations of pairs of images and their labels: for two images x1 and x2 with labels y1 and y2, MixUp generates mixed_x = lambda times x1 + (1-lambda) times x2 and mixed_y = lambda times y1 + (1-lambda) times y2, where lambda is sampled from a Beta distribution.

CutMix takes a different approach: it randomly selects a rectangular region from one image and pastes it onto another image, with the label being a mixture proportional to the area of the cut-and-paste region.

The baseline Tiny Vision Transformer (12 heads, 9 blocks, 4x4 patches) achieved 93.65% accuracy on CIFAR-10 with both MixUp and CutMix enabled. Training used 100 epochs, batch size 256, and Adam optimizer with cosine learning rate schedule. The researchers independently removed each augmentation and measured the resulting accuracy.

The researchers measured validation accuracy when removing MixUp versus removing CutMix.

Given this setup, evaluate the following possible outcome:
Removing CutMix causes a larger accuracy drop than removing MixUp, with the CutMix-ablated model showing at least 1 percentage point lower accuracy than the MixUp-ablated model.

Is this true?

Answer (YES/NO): NO